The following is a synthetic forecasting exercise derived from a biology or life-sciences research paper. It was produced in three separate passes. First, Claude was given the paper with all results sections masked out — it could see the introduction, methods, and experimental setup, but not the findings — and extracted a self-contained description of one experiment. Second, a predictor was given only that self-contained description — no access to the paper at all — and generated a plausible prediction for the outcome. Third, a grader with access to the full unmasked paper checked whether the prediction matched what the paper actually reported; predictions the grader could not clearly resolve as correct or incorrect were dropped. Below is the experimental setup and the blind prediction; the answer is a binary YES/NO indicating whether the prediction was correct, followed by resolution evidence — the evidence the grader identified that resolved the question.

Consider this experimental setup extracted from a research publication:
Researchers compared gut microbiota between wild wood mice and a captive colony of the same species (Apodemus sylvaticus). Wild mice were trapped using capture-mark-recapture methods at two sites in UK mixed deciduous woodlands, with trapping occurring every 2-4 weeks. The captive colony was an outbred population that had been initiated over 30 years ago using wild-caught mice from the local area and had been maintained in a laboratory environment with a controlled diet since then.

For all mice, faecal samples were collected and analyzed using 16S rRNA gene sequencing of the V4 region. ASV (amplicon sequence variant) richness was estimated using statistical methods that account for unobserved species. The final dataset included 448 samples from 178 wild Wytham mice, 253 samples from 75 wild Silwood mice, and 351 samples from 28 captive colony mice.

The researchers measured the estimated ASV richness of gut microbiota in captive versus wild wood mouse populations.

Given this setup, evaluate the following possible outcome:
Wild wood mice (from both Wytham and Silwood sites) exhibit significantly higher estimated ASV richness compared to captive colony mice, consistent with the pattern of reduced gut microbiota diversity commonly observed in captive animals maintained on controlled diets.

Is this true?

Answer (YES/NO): YES